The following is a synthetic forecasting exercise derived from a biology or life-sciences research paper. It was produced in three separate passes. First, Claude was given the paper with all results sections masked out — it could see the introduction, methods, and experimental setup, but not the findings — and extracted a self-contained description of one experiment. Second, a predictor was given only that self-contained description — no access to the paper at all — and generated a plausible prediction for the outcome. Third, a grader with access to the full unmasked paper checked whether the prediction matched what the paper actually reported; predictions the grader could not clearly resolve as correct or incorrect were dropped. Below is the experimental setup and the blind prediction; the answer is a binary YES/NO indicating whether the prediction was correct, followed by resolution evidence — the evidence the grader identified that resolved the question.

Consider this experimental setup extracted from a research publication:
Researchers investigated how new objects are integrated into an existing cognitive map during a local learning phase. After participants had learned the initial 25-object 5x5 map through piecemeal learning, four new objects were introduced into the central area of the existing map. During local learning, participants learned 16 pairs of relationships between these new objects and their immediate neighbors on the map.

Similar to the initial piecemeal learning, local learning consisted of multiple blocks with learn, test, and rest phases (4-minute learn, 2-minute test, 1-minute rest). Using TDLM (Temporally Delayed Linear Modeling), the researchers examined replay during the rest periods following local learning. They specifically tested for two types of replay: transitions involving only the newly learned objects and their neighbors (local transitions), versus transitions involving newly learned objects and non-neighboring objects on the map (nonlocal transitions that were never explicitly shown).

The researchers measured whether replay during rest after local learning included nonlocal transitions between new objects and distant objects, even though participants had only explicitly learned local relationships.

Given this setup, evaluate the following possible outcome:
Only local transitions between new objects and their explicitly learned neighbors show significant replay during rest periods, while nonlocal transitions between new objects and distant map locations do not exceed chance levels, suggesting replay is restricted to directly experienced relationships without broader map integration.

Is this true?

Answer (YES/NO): NO